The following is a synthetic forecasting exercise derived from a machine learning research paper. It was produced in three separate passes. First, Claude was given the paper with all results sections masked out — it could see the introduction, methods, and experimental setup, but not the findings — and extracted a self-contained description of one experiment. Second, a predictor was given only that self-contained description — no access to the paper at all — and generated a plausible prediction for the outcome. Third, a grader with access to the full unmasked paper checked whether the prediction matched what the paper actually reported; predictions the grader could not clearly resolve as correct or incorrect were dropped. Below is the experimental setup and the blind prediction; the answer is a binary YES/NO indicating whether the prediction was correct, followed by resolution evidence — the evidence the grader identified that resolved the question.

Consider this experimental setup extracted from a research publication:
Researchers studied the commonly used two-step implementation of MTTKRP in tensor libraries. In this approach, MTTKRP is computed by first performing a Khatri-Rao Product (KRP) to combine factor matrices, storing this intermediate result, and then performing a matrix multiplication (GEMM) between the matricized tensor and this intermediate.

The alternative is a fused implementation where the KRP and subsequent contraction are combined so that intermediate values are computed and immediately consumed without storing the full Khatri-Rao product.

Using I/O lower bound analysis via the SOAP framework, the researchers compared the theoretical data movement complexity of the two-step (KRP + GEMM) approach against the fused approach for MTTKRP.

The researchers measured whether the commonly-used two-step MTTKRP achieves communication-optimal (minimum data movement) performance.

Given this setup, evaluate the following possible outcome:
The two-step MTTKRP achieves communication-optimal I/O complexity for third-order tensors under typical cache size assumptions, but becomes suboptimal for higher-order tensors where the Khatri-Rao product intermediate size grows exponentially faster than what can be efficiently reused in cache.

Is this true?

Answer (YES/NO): NO